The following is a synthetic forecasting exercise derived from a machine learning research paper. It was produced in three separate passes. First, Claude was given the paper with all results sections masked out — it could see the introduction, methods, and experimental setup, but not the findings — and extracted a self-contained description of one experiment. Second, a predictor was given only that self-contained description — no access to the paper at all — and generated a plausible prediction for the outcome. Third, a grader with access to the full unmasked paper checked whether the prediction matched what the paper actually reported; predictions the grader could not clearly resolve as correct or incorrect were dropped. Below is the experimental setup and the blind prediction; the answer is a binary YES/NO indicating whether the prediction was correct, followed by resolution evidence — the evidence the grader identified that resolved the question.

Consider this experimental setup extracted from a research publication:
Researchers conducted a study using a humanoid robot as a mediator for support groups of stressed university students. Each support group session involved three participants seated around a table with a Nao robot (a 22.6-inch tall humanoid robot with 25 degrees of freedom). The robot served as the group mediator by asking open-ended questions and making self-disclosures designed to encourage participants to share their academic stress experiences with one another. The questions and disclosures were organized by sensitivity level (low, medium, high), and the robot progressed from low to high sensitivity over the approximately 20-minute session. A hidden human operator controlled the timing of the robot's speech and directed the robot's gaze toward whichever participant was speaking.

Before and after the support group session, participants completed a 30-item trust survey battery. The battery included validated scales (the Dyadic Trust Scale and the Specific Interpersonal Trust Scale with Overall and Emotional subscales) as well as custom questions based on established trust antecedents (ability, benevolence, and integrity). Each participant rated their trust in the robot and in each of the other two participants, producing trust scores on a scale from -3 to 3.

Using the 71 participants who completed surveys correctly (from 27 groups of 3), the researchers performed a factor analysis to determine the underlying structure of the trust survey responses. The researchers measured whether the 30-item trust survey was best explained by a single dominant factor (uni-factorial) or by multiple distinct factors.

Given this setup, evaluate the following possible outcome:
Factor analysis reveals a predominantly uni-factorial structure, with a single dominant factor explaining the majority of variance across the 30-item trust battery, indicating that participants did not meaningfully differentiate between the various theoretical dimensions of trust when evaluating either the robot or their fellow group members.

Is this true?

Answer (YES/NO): YES